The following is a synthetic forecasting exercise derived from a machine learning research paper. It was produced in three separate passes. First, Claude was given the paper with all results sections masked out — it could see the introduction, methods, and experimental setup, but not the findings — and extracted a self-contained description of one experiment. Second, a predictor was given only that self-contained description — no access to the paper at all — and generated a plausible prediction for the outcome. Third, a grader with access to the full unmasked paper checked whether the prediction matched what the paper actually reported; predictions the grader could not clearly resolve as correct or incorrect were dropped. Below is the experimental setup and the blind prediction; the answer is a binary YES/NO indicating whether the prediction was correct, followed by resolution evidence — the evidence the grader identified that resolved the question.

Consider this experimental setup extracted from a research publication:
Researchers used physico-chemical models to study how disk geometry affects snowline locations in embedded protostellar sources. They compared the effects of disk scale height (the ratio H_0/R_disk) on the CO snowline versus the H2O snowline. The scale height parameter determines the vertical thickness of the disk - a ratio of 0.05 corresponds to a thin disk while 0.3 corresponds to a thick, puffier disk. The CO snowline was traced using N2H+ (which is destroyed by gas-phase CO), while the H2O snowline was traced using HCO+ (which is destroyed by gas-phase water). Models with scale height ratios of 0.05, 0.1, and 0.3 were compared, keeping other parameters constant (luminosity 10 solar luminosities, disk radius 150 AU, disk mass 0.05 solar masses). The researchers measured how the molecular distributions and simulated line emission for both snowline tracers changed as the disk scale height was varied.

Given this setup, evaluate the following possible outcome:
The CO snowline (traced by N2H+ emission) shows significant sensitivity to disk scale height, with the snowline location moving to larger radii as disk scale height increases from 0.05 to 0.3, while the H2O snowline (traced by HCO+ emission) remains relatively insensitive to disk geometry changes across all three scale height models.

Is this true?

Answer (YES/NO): NO